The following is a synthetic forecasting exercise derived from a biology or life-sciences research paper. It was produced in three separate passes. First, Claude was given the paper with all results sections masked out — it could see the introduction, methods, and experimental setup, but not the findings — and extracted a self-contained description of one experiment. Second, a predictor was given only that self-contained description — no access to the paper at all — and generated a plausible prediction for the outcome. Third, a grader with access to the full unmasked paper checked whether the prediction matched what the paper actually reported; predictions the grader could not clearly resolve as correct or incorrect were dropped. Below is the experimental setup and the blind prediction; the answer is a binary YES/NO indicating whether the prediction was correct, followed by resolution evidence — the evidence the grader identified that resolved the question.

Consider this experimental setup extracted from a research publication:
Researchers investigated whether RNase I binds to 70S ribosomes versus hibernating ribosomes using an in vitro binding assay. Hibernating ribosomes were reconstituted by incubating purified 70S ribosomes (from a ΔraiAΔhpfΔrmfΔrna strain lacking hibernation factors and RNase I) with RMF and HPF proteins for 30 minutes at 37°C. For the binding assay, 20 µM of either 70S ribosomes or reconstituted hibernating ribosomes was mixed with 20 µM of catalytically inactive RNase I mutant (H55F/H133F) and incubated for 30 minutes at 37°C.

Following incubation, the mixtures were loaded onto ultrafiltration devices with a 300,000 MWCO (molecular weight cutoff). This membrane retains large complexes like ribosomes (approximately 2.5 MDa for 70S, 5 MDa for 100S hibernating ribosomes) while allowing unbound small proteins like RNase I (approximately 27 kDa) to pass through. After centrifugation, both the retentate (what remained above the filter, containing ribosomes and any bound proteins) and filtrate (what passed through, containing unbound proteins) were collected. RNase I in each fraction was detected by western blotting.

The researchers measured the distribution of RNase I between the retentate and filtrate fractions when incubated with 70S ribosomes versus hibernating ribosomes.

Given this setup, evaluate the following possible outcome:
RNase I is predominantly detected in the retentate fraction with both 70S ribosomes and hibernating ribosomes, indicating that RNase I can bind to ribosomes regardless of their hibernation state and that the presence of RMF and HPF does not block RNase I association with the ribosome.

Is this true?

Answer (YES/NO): YES